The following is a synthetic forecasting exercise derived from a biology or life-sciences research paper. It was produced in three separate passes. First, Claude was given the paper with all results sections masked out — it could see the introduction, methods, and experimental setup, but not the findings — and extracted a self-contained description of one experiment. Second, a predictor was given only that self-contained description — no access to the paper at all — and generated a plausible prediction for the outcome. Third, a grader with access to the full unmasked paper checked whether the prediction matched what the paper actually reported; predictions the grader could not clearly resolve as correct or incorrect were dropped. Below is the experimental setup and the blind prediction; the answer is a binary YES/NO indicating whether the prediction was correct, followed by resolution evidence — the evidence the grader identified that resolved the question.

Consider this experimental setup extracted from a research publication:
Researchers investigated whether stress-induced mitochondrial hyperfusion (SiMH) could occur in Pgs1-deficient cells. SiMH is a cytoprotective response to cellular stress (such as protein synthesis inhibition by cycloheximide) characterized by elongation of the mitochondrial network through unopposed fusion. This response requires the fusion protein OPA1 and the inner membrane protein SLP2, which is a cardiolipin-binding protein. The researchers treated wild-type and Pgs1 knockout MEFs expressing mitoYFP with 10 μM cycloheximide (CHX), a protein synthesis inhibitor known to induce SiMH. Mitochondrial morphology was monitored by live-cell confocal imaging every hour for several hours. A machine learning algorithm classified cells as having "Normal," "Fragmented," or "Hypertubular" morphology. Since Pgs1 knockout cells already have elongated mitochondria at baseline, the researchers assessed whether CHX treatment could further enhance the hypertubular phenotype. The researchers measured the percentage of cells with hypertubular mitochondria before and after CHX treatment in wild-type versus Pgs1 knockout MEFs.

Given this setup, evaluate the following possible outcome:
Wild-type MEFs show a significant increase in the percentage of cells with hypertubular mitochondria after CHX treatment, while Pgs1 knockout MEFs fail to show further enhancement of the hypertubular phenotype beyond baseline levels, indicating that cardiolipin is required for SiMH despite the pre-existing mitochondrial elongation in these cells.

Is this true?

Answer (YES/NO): NO